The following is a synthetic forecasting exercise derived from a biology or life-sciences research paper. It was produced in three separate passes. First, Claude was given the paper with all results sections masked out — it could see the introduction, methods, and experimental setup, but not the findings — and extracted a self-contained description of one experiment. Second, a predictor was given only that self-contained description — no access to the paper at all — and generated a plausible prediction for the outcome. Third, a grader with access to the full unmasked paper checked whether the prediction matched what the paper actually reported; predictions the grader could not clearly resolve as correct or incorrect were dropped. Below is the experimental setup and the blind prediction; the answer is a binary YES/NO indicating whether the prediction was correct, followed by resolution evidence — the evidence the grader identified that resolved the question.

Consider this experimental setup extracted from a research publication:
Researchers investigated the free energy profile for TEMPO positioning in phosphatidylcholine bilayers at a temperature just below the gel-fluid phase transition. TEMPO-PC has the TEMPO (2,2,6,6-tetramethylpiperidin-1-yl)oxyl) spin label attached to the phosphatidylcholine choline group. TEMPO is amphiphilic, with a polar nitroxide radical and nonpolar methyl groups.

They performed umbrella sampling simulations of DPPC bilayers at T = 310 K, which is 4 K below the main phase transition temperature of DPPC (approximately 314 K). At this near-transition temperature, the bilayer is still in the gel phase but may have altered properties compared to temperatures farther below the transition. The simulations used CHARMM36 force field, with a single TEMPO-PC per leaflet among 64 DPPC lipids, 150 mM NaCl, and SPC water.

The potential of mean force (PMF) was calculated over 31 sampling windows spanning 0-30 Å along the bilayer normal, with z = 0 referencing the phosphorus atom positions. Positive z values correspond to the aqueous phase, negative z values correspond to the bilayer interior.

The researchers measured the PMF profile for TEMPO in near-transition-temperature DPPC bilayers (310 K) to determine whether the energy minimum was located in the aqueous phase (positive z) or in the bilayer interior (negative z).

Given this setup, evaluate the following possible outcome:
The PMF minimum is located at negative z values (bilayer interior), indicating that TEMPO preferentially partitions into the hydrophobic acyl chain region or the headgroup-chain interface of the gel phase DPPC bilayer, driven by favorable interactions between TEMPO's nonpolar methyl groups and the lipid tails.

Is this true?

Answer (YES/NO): YES